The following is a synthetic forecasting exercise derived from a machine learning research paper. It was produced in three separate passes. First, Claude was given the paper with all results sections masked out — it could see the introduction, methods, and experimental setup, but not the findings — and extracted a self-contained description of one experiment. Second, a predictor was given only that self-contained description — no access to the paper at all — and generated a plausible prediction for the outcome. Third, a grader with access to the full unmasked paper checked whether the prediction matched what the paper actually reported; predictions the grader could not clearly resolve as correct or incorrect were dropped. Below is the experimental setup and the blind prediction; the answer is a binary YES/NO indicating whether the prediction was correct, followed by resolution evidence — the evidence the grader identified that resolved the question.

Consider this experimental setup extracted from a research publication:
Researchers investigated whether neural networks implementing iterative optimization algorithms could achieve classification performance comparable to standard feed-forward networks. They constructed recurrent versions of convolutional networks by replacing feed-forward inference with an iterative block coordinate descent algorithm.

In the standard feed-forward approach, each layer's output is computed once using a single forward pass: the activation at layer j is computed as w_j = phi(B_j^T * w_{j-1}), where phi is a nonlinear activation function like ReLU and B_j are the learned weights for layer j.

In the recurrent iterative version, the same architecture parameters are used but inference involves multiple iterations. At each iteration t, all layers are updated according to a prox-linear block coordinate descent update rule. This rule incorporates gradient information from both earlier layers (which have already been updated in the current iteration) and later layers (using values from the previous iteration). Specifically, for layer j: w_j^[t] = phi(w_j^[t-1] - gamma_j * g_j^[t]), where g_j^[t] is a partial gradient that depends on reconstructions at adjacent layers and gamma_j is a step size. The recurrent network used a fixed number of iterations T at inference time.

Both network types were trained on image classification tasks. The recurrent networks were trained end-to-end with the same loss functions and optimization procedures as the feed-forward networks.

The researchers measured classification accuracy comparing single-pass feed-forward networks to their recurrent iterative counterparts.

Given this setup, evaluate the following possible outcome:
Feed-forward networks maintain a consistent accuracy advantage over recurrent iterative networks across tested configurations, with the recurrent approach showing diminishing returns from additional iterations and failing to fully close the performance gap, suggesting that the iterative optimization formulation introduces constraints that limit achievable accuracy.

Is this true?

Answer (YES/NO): NO